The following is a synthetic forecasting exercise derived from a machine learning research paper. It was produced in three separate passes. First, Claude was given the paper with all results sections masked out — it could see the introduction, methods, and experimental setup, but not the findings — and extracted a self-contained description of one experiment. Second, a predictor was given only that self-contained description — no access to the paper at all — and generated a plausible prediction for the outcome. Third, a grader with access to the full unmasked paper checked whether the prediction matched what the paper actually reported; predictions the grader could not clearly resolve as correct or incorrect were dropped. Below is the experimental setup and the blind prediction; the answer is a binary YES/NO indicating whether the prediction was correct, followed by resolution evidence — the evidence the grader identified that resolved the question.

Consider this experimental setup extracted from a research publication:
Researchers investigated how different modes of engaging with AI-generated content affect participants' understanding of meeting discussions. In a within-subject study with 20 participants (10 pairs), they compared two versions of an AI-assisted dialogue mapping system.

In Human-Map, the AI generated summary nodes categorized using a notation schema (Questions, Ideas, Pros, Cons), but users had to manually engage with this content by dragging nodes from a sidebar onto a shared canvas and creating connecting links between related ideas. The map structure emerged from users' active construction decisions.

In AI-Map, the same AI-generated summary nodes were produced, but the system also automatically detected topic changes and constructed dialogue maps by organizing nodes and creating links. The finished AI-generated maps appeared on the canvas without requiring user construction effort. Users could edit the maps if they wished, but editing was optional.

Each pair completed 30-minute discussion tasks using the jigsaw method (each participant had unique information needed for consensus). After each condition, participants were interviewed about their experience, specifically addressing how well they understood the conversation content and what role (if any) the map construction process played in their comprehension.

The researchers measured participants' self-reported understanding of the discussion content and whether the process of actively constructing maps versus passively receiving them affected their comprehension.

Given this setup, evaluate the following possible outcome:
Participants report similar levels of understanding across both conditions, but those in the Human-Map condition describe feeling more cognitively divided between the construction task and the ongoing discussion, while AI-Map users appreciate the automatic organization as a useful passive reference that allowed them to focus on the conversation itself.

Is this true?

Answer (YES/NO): NO